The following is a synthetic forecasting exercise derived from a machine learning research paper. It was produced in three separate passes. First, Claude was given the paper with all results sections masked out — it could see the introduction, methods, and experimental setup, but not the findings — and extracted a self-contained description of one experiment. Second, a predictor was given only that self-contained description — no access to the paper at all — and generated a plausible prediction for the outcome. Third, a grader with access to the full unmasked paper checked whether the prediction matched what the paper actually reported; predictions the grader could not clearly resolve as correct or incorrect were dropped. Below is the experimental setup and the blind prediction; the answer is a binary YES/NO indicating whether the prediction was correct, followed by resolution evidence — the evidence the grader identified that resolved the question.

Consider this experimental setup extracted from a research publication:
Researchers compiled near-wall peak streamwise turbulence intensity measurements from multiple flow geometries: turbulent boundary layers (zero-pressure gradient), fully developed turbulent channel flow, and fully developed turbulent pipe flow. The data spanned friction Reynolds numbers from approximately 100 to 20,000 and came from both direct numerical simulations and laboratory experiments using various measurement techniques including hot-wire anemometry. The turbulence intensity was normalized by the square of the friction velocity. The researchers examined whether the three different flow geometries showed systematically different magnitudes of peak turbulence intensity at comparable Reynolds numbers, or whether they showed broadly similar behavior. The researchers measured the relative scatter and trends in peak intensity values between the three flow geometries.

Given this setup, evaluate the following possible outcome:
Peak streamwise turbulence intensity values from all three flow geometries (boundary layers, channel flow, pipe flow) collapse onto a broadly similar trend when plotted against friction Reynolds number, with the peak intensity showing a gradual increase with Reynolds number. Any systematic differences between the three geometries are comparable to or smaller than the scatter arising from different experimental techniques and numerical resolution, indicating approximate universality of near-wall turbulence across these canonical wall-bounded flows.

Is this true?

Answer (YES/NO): YES